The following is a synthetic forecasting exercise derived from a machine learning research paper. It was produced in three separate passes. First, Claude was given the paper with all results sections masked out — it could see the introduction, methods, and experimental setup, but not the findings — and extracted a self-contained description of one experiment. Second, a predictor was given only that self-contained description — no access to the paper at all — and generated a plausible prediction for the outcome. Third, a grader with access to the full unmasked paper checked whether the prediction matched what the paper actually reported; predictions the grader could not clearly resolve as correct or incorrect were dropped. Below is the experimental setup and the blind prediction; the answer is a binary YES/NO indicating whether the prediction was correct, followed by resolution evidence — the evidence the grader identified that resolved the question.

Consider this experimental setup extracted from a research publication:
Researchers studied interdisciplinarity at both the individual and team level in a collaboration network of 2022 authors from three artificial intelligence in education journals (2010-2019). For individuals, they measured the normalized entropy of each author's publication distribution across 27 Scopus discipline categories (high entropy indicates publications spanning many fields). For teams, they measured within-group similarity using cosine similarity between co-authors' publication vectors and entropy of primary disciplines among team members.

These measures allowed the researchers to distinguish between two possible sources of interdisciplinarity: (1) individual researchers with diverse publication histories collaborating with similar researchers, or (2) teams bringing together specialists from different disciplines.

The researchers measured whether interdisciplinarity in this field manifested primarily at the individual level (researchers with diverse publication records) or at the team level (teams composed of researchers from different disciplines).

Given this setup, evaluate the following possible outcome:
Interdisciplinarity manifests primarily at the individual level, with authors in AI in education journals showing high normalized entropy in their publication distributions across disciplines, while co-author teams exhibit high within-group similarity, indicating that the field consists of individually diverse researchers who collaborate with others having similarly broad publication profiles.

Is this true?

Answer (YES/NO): YES